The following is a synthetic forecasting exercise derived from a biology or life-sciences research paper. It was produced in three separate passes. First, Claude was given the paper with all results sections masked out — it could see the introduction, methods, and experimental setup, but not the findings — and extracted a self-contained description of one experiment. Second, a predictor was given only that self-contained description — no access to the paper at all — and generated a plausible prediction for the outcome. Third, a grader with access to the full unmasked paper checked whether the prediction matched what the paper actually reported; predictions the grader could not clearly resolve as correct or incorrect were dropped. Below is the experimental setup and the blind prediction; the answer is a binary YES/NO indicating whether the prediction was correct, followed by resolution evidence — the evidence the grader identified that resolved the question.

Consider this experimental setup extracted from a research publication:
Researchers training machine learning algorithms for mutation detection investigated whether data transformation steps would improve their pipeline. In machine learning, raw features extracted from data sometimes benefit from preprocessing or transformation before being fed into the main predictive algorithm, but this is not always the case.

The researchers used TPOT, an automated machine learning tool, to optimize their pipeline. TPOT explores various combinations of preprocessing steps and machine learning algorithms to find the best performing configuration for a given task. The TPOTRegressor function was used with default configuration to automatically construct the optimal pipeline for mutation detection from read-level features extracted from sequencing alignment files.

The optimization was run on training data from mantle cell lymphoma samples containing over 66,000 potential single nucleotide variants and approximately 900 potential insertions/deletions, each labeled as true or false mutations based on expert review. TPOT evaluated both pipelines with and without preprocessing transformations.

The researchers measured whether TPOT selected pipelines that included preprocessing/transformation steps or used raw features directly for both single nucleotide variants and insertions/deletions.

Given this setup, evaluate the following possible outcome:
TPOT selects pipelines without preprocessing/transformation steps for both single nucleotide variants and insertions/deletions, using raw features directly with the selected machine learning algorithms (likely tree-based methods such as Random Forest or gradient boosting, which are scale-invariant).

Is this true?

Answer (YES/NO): NO